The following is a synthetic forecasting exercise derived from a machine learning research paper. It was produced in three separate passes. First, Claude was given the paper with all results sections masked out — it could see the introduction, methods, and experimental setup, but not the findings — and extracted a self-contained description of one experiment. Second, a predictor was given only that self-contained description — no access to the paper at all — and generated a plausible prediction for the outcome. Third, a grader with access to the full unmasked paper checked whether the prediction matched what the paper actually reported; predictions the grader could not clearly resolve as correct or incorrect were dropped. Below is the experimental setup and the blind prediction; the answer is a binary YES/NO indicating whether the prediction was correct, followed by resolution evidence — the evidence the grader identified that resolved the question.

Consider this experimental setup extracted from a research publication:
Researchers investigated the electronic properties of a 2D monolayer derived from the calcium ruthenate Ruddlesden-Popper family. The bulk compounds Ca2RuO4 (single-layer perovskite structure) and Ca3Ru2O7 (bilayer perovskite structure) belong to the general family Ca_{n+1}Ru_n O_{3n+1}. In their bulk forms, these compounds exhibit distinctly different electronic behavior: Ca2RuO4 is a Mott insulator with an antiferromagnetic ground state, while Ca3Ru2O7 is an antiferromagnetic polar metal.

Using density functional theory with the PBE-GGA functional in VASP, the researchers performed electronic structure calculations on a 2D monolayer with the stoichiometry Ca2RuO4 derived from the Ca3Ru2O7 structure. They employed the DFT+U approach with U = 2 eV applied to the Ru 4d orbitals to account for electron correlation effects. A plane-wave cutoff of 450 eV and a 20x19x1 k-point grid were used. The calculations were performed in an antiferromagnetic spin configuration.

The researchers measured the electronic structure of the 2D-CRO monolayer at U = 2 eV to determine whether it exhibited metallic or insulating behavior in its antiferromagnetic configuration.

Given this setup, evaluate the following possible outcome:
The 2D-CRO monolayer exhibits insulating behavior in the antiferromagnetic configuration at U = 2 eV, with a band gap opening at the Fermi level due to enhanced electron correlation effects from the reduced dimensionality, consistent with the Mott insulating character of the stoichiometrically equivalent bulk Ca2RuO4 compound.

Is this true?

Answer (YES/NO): YES